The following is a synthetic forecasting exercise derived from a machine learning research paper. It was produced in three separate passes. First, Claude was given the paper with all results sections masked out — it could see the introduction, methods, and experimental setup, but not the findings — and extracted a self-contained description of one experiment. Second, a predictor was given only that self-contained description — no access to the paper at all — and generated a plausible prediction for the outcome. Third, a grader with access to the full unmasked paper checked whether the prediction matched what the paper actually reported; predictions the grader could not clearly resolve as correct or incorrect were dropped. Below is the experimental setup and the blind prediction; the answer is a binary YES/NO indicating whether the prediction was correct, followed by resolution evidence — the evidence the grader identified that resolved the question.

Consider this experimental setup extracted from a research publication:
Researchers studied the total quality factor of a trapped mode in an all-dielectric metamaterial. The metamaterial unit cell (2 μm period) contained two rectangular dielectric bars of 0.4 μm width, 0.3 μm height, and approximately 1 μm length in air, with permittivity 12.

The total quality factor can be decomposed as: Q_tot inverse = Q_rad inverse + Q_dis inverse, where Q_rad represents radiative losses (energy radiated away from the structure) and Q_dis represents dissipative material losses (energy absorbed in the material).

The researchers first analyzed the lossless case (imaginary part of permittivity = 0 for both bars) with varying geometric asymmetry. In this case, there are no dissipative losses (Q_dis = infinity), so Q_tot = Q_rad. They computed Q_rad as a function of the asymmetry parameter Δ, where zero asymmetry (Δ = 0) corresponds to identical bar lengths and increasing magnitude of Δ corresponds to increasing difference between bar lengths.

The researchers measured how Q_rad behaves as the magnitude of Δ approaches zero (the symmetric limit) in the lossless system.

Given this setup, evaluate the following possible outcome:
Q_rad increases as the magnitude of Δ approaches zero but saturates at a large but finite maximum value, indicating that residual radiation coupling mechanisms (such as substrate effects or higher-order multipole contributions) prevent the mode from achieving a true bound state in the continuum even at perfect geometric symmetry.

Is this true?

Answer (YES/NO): NO